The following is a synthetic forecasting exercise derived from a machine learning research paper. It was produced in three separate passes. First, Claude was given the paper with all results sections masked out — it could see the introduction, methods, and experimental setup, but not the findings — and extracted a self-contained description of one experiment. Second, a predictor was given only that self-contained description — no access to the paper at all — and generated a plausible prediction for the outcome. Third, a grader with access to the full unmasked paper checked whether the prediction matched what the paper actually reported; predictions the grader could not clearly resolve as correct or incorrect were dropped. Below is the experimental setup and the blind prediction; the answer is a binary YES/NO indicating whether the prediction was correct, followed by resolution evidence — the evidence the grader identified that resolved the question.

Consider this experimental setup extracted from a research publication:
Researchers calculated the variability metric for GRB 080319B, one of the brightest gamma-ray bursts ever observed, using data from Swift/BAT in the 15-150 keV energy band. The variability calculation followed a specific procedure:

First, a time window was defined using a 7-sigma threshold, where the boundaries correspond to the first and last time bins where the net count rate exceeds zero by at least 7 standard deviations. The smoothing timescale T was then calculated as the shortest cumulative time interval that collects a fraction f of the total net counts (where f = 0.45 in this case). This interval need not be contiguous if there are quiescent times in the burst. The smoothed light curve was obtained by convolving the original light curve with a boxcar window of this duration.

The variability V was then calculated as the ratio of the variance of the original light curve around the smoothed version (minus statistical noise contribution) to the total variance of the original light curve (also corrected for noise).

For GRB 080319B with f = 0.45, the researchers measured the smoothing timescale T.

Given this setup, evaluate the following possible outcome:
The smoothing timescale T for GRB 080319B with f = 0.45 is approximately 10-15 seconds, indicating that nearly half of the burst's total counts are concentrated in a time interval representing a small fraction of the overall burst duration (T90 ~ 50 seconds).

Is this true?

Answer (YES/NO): NO